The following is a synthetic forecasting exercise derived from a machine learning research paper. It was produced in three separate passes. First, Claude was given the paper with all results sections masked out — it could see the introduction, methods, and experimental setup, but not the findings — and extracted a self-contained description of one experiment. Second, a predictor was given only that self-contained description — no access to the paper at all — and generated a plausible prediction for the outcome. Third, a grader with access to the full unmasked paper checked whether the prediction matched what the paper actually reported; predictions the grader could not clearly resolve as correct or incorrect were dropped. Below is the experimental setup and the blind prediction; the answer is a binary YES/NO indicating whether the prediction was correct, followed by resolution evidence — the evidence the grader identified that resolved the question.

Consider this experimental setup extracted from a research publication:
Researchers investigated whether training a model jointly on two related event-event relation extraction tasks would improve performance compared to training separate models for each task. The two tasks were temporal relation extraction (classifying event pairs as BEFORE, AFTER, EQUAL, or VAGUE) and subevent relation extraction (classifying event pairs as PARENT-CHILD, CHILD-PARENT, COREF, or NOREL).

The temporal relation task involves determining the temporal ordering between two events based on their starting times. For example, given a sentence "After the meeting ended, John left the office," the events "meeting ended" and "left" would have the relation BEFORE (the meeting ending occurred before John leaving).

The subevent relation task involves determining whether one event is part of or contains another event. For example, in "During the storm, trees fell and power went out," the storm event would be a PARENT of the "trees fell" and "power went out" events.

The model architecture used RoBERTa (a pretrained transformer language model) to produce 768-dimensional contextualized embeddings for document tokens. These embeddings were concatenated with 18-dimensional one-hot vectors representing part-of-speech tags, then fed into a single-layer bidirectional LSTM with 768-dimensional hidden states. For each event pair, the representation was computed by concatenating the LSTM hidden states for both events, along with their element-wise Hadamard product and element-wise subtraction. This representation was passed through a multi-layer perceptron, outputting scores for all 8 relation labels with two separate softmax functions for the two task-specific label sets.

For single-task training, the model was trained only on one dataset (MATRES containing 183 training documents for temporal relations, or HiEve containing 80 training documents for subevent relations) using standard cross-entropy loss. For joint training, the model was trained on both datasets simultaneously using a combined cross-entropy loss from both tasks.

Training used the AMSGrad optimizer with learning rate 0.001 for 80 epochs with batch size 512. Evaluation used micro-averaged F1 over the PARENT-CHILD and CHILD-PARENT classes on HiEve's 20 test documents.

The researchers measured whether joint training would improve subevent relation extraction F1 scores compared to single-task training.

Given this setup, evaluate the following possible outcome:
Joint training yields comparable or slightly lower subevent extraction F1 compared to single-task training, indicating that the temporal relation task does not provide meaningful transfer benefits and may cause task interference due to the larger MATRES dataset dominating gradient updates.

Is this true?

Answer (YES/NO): NO